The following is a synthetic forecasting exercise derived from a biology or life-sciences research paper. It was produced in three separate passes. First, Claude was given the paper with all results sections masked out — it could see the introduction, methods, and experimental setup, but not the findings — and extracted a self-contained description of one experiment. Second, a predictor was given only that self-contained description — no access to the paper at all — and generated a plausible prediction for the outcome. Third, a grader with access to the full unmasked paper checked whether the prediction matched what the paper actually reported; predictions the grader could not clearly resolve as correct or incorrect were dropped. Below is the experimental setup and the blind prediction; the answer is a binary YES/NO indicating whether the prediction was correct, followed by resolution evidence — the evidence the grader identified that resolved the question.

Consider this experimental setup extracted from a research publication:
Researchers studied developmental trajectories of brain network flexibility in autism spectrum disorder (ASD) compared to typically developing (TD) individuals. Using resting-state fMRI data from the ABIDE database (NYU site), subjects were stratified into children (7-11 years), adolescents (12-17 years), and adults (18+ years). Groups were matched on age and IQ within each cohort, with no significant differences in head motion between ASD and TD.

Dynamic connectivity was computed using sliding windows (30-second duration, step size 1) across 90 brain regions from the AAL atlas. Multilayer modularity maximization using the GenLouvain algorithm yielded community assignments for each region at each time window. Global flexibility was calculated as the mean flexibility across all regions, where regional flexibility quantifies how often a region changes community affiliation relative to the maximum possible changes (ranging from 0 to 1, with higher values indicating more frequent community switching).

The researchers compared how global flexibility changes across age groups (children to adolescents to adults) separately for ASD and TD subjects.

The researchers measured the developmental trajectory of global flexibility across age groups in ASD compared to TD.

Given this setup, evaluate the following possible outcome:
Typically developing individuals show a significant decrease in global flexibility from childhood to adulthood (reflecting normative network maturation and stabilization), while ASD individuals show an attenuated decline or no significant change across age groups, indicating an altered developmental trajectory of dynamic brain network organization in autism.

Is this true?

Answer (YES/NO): NO